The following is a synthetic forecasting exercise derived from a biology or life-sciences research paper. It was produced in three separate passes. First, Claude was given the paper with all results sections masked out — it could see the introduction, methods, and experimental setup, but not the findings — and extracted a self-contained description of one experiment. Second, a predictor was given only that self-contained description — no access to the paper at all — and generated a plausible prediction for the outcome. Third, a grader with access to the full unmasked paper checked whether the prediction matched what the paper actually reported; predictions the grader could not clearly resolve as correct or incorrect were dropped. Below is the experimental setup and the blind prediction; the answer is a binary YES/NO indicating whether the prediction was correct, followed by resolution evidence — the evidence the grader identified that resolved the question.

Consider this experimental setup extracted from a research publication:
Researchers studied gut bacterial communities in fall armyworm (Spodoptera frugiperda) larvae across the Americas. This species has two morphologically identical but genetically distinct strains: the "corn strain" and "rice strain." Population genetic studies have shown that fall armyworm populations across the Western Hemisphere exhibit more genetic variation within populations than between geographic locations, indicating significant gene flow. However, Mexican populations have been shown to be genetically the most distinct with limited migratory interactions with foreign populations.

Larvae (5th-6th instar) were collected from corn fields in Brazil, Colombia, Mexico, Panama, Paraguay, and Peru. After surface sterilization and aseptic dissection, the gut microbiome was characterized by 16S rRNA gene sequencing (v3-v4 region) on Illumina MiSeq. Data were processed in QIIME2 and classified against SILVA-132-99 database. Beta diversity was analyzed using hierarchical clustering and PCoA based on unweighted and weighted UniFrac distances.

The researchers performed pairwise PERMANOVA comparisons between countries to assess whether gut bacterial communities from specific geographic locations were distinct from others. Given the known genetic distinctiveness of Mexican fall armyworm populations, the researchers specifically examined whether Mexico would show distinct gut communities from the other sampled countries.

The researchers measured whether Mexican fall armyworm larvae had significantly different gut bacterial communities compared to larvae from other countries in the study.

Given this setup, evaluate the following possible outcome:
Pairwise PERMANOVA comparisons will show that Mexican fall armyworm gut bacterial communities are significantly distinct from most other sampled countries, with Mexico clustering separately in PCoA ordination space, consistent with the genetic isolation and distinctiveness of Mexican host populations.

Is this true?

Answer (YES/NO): NO